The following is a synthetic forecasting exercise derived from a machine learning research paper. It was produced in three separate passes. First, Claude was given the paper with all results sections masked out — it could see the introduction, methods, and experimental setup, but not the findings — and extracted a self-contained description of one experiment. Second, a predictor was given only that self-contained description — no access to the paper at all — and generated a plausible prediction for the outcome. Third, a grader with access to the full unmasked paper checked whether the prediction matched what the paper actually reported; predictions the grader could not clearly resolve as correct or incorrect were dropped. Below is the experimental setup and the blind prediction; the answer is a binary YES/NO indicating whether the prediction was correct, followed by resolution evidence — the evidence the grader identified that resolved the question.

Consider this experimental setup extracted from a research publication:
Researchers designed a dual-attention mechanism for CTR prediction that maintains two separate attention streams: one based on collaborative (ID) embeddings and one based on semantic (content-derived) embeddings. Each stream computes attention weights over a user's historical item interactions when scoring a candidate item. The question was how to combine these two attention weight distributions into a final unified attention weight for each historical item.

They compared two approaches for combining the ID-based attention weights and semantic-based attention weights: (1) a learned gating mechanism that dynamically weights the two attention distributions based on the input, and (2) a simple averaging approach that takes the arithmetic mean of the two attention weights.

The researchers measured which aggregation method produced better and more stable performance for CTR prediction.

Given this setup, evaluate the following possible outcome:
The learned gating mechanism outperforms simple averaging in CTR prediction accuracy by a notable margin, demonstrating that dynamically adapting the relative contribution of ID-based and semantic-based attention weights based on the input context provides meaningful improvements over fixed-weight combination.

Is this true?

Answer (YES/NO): NO